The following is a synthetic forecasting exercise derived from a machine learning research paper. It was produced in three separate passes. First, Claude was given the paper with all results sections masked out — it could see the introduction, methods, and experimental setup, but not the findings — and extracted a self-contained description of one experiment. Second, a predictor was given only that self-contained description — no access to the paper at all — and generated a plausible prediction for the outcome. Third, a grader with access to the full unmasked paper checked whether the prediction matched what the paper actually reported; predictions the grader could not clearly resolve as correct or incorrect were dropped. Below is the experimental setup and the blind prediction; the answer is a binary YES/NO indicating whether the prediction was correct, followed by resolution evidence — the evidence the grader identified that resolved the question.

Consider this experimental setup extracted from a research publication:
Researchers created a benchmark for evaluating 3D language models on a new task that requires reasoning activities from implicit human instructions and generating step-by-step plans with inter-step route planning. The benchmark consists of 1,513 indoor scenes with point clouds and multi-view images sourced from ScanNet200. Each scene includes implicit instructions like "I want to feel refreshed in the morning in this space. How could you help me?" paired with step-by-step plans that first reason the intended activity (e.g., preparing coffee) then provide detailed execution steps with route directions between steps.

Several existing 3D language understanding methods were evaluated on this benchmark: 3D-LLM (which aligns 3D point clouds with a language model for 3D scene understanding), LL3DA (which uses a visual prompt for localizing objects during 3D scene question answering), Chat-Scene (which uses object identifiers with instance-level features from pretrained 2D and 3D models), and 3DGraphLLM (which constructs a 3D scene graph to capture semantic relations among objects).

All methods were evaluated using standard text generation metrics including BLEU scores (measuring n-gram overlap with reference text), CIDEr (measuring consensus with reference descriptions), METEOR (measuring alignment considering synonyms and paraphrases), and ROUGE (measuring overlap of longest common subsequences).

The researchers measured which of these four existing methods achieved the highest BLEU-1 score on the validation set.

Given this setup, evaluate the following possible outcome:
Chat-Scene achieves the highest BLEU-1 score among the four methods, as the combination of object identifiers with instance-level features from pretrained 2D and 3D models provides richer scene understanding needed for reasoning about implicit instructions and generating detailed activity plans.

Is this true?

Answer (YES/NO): NO